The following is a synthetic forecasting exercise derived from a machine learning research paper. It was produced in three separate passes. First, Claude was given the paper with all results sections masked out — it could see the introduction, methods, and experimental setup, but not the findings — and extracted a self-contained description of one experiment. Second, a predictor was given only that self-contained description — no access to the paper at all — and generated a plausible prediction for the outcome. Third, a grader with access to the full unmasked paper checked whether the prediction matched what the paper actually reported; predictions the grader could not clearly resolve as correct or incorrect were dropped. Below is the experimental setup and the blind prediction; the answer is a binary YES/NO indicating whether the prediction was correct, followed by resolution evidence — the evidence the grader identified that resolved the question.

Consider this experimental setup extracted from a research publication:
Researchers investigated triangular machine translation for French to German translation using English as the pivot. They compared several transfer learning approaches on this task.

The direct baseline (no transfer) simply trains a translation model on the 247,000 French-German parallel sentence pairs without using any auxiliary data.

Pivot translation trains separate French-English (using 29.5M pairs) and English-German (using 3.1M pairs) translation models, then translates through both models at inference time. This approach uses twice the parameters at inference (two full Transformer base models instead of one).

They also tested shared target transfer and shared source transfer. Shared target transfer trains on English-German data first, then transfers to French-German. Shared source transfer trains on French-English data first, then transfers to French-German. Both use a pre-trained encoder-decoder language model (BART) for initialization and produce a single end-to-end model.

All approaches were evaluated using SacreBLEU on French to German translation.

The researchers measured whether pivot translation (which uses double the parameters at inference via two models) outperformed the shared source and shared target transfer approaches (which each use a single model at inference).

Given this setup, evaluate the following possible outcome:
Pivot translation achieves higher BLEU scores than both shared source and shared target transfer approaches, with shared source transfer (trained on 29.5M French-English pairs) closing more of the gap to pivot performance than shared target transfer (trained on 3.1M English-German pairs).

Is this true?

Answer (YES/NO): NO